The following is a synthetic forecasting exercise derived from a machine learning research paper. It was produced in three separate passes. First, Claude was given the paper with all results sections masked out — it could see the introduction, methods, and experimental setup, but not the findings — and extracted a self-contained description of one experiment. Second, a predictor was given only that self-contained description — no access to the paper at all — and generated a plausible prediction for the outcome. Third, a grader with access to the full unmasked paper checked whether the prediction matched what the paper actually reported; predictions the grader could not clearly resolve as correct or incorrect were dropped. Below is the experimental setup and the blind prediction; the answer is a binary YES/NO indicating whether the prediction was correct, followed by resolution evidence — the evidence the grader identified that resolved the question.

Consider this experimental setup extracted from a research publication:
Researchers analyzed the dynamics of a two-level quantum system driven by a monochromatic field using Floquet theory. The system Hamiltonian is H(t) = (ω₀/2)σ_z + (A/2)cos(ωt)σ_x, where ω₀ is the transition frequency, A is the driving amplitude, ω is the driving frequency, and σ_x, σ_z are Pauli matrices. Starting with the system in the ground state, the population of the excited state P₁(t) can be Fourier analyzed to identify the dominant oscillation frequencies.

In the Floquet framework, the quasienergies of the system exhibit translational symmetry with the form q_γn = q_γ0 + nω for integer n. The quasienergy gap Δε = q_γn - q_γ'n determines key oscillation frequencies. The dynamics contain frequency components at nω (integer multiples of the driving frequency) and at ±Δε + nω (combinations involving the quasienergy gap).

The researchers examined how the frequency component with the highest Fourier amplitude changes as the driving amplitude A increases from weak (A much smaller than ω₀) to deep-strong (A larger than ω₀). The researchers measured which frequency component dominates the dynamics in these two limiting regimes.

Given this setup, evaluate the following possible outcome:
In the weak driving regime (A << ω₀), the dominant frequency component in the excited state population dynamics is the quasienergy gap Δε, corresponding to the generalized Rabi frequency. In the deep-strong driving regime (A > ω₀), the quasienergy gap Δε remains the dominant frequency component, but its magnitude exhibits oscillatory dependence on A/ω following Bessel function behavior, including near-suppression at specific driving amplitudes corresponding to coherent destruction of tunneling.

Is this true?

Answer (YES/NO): NO